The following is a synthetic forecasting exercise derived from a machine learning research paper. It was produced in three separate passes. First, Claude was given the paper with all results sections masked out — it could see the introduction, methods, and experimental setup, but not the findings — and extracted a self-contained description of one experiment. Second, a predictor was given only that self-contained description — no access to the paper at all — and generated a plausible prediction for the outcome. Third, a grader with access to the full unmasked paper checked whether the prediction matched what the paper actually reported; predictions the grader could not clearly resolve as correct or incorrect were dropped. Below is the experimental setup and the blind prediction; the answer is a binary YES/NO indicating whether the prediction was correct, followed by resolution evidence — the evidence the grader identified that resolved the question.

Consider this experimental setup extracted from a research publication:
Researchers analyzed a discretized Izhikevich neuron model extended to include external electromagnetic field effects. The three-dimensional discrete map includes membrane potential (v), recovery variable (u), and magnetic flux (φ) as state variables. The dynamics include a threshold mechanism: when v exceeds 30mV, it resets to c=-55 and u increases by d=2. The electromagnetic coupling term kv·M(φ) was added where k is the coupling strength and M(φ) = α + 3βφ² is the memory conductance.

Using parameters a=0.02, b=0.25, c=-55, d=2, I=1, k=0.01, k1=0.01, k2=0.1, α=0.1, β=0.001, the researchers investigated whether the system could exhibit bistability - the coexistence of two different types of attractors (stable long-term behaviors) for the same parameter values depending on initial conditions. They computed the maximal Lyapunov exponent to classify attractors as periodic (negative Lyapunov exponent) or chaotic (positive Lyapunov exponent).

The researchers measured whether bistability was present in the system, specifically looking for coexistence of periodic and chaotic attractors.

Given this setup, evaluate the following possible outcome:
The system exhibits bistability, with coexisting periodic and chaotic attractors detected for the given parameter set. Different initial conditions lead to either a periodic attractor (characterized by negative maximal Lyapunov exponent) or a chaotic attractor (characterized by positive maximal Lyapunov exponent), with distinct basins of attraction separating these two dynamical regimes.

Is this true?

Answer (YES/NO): NO